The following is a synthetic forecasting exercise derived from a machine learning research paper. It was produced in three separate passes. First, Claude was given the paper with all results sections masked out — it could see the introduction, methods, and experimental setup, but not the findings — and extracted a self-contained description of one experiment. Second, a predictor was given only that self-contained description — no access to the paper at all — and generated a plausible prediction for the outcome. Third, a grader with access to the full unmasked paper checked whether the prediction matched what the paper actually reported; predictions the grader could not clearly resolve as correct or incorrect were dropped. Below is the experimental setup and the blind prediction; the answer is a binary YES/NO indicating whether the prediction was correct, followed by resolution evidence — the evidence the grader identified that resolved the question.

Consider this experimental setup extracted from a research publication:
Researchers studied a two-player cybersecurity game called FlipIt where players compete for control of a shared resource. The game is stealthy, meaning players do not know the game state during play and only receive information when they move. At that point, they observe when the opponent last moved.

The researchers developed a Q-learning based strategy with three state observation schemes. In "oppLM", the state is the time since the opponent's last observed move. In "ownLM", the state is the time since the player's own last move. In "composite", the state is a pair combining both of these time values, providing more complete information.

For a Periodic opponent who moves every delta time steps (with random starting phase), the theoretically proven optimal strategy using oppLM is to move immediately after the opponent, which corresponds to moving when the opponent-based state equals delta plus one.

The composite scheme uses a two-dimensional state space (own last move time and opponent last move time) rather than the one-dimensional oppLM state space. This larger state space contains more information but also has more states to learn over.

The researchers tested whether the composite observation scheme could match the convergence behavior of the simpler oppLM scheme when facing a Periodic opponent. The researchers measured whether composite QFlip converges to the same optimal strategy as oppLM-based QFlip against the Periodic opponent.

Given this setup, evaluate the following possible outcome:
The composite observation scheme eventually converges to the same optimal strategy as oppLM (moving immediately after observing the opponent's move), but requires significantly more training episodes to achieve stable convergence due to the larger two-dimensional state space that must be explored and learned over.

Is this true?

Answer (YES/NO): YES